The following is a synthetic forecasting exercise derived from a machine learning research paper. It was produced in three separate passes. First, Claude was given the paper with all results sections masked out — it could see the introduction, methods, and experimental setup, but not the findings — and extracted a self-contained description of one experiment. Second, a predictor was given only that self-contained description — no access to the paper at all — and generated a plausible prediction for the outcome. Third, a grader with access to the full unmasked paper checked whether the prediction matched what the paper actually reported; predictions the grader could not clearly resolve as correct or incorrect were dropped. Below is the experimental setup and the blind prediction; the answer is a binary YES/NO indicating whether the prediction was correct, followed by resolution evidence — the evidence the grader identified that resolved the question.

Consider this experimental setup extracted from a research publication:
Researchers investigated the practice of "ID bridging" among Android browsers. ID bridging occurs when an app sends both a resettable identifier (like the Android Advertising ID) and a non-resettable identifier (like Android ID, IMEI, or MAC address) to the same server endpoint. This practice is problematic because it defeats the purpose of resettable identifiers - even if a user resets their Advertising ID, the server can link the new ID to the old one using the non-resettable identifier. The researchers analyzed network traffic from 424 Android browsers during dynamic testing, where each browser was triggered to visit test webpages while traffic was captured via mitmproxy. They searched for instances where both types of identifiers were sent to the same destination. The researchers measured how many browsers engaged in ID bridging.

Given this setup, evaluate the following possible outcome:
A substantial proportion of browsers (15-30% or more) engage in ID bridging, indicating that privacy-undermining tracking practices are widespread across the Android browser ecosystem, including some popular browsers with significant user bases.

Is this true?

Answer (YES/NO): NO